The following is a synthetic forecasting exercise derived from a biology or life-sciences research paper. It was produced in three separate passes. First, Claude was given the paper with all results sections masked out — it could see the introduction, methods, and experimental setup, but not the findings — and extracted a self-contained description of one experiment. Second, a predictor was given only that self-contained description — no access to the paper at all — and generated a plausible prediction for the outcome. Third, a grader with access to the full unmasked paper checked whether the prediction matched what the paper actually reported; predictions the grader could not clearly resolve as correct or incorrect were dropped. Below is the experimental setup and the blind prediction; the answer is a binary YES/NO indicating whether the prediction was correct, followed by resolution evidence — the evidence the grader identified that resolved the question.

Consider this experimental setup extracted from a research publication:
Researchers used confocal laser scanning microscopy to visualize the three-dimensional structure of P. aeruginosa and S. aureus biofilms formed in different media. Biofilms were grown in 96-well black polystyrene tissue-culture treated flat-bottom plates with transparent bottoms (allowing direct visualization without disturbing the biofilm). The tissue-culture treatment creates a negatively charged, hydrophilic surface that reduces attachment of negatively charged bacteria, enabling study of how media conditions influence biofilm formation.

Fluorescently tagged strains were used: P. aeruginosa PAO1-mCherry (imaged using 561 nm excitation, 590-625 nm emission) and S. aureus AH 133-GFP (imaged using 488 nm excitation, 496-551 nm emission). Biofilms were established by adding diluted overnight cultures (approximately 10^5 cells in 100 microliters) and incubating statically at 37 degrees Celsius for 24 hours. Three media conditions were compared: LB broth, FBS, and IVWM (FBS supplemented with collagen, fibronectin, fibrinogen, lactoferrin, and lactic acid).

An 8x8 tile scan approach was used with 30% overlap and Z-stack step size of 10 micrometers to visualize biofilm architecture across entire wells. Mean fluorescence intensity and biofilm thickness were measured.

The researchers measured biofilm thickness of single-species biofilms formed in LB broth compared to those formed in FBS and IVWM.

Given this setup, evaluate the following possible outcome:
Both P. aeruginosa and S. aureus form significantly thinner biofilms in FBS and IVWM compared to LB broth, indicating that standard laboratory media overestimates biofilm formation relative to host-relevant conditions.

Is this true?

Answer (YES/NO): NO